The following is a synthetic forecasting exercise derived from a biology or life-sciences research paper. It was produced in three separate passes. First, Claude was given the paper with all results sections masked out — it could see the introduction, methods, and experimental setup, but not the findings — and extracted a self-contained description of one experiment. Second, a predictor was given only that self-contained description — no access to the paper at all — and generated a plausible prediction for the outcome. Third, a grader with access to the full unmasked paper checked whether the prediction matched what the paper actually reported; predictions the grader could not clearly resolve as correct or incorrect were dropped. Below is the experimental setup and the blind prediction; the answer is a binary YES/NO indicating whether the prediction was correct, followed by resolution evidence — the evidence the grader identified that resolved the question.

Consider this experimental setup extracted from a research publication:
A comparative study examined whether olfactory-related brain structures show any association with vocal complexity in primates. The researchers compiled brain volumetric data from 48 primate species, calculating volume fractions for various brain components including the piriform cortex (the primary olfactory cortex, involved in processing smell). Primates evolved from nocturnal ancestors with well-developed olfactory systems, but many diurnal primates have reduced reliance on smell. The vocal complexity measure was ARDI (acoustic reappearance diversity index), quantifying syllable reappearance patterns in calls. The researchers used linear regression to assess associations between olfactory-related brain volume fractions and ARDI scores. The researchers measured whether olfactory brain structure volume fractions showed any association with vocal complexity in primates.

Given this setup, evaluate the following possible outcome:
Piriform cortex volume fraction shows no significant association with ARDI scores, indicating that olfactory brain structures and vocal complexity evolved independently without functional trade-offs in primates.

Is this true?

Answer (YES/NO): NO